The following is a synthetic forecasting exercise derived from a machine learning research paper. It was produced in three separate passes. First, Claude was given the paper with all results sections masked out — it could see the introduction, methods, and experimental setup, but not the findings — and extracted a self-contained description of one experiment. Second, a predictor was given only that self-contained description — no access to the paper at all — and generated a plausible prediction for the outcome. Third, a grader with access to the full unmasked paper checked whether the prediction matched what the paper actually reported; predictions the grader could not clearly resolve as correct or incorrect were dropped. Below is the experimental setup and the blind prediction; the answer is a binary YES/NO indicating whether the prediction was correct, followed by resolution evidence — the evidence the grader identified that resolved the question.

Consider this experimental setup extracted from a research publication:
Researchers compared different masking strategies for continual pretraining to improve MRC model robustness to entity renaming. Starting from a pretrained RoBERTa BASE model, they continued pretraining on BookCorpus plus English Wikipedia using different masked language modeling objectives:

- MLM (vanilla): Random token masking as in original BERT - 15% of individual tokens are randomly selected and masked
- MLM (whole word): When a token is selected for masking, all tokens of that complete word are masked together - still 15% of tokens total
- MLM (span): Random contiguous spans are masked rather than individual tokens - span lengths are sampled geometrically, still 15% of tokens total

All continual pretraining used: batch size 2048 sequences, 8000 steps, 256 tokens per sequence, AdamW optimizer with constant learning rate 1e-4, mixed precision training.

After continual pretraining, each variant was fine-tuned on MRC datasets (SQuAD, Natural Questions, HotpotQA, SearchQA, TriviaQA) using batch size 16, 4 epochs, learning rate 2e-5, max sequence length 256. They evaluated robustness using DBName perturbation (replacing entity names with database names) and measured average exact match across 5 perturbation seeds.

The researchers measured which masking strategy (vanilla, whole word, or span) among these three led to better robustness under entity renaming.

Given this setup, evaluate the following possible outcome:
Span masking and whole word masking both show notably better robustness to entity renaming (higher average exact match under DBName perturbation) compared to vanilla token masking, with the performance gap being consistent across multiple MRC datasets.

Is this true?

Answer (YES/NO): NO